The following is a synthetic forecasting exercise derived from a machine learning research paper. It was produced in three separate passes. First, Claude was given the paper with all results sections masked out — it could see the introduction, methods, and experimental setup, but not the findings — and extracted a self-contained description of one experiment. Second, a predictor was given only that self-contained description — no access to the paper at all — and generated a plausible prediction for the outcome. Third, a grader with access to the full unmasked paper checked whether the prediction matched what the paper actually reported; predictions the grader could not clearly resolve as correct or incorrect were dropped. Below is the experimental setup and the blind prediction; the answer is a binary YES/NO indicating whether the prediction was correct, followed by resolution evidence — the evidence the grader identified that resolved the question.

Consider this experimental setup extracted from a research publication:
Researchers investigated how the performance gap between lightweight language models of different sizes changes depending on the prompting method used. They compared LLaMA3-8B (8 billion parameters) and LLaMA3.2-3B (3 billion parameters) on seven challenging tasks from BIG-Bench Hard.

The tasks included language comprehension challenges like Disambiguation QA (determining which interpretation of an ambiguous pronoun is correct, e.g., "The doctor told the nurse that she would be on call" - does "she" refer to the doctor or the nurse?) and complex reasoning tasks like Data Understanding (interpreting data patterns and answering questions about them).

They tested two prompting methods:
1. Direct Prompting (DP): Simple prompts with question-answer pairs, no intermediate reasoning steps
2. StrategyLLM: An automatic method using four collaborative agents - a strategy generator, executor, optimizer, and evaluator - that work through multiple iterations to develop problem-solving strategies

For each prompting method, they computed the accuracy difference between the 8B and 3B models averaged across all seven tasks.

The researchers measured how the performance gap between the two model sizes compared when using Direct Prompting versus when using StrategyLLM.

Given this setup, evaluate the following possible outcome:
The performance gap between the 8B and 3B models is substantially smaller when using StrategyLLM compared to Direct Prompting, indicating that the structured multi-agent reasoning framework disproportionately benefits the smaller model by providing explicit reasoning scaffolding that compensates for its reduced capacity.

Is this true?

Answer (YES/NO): NO